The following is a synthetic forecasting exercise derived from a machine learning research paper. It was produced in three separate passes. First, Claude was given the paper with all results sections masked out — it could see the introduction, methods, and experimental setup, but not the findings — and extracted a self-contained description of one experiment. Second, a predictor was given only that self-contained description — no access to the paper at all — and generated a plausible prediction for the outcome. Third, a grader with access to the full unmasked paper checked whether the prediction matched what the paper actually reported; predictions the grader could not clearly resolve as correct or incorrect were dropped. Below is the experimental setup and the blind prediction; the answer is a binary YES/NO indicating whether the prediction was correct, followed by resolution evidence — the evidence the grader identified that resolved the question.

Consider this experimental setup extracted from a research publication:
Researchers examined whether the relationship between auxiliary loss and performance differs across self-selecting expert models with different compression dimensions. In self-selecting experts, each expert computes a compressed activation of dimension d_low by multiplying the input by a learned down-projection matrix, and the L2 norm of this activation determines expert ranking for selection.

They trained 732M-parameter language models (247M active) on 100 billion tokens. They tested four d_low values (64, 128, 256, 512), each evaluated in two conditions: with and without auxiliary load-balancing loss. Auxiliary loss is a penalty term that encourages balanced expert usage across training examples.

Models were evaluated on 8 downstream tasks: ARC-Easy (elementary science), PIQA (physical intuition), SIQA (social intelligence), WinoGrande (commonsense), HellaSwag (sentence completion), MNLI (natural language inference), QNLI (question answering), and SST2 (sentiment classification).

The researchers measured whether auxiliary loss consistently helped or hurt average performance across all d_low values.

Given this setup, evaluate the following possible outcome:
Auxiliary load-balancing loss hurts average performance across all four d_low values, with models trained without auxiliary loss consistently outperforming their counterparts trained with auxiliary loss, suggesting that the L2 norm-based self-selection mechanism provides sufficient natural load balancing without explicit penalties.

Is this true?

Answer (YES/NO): NO